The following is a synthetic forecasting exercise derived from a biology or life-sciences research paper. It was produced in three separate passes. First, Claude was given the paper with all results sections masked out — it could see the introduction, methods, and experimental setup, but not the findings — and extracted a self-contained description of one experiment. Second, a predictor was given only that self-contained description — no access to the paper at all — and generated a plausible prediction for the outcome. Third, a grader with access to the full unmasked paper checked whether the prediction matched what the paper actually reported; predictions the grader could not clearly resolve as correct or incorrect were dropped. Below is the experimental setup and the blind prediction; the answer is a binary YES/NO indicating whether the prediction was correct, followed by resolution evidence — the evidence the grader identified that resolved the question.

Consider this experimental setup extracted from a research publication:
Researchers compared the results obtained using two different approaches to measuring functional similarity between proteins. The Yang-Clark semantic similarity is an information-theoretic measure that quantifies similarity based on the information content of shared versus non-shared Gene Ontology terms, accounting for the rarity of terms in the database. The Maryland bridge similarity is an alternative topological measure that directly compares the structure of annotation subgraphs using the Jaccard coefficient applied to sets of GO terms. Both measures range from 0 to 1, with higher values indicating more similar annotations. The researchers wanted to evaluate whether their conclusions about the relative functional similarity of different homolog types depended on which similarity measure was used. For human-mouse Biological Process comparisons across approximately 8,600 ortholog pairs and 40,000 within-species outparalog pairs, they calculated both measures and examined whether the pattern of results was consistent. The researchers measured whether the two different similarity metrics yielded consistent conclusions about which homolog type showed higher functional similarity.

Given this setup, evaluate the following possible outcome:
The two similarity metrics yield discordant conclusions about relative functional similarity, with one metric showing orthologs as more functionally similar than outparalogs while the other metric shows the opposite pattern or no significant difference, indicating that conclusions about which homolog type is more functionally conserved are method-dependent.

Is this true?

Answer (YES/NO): NO